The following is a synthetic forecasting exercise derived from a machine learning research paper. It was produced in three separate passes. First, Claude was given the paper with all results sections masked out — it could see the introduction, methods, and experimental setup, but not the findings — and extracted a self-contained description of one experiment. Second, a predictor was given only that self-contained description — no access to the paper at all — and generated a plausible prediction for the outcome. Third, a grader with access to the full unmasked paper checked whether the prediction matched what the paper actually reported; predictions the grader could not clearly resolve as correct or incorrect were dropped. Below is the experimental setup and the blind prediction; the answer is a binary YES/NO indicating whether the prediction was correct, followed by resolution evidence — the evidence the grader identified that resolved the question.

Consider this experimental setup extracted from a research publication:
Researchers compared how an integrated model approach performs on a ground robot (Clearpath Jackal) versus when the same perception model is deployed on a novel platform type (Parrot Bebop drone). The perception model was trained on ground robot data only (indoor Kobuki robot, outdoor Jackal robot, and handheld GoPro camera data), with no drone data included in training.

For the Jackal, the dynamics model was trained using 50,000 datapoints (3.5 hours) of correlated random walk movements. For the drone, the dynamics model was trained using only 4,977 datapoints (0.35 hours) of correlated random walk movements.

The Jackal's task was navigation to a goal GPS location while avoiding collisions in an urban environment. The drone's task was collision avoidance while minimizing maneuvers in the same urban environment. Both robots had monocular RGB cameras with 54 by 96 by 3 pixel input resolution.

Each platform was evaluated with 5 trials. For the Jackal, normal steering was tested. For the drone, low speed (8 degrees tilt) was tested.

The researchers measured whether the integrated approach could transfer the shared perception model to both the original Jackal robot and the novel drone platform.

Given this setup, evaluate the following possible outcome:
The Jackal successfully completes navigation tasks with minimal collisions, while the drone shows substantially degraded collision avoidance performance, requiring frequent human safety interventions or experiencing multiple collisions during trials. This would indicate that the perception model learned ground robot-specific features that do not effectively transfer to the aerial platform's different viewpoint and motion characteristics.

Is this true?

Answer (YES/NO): NO